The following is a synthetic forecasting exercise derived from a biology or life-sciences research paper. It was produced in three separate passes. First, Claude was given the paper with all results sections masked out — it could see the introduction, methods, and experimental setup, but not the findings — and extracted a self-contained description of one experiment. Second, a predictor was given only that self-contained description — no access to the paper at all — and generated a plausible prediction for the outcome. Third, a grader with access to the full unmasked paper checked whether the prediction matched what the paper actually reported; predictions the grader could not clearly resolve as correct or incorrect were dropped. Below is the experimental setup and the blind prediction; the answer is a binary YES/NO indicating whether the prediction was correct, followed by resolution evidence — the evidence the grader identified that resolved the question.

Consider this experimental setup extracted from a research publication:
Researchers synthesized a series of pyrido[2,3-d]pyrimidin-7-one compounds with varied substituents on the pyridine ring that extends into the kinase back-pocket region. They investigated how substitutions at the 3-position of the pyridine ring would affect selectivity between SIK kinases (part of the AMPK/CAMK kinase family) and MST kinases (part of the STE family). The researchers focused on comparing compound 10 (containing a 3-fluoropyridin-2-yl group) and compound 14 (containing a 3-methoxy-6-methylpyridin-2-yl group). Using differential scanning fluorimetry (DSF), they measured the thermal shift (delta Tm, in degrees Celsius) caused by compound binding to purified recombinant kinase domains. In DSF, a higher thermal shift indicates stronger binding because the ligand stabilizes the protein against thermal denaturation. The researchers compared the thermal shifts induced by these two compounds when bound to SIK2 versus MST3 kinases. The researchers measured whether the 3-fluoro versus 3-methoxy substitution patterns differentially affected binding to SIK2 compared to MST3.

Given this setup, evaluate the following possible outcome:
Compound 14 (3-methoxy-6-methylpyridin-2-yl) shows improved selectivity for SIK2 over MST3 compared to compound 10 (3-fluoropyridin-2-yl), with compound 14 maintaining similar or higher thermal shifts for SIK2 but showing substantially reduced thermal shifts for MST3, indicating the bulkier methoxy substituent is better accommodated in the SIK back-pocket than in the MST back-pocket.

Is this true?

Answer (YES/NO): NO